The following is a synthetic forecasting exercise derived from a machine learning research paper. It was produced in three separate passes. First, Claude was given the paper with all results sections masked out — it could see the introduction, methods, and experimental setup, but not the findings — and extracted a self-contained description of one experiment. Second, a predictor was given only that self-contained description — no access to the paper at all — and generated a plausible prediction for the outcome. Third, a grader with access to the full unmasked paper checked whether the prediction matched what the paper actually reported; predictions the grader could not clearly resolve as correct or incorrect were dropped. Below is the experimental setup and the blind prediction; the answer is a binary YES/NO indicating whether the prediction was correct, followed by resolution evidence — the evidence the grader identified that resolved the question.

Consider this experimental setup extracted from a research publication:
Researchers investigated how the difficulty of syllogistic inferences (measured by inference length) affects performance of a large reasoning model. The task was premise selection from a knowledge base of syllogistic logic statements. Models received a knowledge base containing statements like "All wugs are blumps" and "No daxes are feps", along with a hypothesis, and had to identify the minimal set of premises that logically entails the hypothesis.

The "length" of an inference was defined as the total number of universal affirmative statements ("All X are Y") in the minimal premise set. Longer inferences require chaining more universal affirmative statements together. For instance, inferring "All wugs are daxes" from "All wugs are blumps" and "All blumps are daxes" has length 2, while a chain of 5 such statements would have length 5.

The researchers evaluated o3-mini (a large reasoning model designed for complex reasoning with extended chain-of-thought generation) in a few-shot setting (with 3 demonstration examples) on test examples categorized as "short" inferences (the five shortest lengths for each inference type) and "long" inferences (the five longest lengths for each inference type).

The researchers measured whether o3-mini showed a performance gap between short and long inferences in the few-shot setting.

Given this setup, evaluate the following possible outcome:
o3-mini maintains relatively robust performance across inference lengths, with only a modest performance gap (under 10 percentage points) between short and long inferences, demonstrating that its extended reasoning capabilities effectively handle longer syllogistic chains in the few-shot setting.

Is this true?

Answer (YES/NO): YES